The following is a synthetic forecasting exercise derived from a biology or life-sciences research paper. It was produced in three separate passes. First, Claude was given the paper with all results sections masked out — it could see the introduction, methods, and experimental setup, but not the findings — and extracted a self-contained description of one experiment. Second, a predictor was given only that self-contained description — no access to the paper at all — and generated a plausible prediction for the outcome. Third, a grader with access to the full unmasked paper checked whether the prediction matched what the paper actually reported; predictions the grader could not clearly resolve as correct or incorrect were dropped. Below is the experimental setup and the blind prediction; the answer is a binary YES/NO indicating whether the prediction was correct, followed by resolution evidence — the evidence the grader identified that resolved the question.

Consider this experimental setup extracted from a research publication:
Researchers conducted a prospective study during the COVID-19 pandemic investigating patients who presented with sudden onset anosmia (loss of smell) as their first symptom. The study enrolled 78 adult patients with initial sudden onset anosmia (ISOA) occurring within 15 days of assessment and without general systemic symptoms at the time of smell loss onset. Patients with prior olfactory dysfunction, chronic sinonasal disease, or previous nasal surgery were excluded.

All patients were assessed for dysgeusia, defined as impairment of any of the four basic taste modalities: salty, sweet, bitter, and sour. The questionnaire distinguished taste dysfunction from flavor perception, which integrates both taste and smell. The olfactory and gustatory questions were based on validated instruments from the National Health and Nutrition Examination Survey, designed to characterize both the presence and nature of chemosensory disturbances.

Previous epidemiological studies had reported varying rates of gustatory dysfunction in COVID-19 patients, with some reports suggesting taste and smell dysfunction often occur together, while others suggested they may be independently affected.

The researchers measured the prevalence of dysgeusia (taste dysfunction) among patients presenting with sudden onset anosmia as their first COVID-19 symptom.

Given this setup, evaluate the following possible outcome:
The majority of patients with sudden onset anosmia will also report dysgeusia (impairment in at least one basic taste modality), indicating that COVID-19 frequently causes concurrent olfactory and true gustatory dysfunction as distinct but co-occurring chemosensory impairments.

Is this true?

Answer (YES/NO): YES